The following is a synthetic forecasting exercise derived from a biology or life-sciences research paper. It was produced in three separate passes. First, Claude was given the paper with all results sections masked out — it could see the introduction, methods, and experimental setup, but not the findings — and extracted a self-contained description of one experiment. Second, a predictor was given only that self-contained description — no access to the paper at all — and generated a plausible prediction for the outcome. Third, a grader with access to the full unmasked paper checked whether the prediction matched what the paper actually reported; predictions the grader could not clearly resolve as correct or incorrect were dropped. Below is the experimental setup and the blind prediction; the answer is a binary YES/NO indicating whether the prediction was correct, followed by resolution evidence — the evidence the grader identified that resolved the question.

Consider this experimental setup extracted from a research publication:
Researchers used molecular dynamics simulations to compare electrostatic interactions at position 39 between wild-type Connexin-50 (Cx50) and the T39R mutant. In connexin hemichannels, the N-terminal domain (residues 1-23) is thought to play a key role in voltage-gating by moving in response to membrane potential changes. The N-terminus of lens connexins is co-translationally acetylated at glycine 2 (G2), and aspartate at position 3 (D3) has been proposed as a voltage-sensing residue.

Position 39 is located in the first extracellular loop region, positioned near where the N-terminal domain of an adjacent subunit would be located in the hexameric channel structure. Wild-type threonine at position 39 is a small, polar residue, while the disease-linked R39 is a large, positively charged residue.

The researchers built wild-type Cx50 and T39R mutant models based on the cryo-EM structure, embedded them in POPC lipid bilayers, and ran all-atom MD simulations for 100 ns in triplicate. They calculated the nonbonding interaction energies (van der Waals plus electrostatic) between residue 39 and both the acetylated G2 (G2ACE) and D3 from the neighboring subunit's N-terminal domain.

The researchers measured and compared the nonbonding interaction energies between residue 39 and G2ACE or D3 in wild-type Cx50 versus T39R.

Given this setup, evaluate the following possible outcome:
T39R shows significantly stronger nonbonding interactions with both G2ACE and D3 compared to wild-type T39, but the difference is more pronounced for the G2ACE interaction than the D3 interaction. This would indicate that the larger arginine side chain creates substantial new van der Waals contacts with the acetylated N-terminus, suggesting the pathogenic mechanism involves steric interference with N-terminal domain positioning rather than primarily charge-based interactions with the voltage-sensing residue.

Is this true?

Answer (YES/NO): NO